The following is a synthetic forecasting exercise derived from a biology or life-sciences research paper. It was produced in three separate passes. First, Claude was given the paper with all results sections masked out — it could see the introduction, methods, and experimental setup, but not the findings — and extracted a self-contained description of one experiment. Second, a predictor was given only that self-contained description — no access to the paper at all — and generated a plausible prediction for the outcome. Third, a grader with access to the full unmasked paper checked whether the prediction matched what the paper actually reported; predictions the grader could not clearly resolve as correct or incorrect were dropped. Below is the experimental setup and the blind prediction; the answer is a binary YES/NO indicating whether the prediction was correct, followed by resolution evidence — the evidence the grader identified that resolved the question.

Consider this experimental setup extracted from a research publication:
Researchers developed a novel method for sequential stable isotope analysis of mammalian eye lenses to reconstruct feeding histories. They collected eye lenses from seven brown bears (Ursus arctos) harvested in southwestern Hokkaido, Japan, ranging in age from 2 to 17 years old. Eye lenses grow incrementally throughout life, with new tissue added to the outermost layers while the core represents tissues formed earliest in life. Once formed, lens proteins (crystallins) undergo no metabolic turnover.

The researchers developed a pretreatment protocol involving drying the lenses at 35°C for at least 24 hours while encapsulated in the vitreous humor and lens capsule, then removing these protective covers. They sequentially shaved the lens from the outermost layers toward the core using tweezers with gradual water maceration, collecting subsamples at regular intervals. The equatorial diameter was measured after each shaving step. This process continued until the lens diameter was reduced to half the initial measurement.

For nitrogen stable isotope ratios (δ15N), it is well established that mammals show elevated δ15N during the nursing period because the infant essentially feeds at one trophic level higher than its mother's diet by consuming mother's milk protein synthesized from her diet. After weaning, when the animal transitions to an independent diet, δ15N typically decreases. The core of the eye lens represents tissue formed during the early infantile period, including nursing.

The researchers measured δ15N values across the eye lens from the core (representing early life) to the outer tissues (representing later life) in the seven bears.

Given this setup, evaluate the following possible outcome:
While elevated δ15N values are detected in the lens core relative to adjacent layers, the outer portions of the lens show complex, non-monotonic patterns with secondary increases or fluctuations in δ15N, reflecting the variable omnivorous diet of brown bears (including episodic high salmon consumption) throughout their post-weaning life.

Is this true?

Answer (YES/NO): NO